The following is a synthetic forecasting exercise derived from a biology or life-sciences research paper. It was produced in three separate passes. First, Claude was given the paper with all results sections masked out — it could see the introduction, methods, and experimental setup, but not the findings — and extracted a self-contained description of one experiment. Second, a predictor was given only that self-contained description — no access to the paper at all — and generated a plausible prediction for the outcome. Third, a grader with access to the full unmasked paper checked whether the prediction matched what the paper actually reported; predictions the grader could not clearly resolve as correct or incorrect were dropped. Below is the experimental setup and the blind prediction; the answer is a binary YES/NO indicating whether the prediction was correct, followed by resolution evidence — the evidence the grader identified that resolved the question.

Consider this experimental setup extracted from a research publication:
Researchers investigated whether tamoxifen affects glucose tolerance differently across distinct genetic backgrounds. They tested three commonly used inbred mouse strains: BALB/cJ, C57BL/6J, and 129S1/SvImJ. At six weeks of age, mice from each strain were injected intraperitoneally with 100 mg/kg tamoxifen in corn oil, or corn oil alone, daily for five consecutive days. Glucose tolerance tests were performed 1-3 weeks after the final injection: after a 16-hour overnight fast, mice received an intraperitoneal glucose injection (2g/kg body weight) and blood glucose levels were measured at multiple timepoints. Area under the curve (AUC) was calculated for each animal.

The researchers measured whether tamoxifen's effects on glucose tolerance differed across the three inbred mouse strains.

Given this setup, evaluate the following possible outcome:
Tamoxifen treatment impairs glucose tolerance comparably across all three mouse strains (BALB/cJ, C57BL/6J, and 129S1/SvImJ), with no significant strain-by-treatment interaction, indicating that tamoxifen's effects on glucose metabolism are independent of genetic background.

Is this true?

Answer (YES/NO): NO